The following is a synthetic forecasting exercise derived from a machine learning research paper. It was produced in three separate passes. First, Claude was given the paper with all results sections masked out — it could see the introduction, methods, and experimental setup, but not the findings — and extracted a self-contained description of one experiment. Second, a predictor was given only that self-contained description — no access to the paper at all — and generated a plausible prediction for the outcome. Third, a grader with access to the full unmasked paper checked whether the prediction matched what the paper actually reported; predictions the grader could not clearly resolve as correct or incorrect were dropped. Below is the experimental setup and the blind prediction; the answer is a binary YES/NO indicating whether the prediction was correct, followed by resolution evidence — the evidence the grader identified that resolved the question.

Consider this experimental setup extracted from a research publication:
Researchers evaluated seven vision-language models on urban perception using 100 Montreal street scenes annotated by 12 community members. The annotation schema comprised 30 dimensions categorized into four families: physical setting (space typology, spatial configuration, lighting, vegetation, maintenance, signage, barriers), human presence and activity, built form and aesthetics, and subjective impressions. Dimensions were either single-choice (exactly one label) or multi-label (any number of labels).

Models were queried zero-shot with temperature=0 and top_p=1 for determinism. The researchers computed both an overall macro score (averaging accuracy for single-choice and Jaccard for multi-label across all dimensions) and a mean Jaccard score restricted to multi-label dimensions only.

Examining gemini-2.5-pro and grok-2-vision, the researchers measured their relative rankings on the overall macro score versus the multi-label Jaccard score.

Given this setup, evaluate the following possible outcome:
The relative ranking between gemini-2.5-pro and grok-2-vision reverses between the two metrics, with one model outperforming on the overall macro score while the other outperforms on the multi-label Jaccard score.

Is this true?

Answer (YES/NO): YES